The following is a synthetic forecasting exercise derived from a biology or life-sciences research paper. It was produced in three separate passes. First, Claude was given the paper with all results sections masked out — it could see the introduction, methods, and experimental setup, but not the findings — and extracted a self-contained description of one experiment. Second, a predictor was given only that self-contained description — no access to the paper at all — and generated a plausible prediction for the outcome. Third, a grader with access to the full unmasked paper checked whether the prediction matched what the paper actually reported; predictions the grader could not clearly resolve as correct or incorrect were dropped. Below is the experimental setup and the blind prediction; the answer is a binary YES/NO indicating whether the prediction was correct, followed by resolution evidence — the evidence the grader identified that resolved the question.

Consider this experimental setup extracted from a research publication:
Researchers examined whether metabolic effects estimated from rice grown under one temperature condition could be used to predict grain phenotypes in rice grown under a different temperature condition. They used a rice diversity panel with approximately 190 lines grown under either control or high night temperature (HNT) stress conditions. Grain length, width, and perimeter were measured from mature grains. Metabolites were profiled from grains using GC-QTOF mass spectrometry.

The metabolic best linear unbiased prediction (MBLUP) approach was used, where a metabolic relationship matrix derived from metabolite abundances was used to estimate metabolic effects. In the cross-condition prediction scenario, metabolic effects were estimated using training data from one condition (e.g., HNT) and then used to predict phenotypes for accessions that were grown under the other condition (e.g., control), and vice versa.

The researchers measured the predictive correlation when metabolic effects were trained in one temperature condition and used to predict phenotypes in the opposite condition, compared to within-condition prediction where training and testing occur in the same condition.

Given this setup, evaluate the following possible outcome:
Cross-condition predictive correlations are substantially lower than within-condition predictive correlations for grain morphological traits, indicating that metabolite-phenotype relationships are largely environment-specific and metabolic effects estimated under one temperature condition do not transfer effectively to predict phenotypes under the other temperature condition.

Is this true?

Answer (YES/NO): NO